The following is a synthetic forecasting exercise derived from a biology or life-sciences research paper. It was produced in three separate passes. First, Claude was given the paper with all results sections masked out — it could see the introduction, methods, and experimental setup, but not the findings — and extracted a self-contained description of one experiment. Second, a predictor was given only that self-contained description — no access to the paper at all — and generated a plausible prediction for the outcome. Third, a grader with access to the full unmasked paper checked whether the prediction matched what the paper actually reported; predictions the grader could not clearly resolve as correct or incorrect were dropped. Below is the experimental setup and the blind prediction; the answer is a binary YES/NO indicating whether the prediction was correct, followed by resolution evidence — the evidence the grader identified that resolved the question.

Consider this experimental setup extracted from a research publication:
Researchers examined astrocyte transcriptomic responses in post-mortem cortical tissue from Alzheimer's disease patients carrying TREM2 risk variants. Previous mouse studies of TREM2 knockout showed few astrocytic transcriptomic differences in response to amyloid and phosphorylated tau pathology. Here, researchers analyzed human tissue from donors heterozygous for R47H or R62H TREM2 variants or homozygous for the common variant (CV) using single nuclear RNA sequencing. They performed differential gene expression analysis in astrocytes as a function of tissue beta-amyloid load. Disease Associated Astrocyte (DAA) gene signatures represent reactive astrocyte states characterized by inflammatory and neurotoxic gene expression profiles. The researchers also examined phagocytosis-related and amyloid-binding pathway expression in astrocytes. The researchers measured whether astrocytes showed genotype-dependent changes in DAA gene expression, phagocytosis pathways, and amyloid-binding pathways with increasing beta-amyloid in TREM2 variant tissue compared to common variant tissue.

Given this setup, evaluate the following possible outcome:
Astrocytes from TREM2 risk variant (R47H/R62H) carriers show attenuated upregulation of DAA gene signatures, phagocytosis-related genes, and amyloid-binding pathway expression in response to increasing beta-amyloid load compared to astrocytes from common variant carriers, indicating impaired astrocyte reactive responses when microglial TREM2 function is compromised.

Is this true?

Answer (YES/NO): NO